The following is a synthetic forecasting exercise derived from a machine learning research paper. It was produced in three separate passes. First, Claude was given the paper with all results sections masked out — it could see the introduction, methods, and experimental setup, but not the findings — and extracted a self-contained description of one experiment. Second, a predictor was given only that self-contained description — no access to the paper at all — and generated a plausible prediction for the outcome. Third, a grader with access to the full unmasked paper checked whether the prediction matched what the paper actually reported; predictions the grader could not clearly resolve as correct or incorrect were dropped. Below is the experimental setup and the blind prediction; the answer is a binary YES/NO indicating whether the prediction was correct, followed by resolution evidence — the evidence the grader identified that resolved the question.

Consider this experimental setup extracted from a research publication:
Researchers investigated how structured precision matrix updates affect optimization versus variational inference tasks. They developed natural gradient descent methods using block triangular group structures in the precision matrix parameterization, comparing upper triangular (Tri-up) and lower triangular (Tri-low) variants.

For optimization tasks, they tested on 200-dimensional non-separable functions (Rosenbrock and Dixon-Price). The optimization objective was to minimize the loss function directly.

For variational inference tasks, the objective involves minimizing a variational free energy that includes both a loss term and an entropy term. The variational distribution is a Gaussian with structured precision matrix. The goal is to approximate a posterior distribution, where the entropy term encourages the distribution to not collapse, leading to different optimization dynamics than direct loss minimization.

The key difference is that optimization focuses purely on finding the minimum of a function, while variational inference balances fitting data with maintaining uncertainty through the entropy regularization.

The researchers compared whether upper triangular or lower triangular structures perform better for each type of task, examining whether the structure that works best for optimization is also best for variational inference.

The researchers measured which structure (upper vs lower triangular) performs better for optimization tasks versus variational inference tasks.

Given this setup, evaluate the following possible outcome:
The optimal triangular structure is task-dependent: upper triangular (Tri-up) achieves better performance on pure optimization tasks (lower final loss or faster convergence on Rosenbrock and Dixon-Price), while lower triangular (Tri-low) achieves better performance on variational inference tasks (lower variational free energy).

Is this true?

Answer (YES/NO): NO